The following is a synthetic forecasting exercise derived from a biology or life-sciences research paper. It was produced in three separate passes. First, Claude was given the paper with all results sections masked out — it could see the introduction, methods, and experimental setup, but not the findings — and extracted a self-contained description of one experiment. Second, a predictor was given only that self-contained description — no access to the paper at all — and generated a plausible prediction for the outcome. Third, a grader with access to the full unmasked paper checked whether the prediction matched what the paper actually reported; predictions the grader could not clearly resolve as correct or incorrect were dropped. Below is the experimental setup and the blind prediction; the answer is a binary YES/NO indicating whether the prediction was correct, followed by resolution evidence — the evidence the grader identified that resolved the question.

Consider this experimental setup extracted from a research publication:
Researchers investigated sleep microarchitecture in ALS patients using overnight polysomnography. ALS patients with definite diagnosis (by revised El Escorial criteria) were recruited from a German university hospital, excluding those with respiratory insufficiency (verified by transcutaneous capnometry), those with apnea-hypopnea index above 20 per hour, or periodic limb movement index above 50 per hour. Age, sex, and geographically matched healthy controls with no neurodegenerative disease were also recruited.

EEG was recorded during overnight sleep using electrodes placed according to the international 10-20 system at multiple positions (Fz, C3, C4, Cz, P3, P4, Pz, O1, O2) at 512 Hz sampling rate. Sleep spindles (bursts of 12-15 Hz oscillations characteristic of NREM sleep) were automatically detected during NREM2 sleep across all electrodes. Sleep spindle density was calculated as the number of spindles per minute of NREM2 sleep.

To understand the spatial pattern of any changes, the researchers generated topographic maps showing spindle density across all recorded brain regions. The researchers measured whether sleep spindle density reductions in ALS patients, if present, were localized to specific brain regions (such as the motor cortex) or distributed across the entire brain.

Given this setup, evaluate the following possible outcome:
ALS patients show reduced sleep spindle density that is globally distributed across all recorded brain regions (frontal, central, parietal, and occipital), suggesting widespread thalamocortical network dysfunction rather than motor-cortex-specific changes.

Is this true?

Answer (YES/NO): YES